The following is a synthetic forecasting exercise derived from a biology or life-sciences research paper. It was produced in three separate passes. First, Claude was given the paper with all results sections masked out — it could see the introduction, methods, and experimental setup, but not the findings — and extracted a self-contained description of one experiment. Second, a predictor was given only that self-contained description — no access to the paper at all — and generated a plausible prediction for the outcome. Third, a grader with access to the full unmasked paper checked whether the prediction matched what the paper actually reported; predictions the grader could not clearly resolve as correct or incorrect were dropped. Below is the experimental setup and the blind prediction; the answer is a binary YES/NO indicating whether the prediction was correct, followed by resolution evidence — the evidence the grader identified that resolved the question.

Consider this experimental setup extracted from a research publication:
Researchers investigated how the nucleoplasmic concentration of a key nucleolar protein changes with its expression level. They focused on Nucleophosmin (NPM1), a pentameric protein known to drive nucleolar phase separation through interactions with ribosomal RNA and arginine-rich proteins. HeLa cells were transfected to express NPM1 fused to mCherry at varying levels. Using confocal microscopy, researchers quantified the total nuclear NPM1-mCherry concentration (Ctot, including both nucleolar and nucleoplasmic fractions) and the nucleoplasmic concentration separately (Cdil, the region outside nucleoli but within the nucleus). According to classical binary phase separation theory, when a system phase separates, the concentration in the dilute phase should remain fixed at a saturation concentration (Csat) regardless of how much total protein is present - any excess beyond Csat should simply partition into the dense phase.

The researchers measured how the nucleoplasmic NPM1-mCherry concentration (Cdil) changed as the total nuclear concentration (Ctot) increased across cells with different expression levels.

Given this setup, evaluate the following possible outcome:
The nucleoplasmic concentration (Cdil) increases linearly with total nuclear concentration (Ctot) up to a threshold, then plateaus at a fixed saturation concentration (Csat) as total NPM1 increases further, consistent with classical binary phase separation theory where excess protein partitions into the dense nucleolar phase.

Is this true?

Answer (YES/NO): NO